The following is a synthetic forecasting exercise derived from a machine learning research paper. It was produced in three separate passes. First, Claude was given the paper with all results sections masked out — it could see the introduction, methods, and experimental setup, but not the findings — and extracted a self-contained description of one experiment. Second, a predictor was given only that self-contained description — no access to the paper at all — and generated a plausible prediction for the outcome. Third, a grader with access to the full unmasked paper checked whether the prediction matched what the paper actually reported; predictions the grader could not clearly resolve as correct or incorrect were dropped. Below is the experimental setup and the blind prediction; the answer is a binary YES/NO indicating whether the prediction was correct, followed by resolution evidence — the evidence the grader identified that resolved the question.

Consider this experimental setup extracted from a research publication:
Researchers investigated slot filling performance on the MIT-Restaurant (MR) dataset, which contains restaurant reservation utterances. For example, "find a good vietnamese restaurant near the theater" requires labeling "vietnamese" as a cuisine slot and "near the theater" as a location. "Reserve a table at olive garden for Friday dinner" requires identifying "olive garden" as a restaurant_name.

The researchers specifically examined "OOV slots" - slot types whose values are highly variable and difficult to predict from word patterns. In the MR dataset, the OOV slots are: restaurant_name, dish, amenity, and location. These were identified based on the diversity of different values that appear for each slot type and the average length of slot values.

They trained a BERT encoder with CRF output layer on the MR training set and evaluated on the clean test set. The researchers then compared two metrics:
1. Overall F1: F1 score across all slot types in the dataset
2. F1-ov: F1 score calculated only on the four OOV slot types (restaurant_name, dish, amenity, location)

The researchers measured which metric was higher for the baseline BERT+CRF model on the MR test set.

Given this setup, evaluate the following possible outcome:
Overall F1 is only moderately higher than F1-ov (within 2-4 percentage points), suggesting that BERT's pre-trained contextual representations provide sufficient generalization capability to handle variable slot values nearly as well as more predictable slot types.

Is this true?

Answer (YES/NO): NO